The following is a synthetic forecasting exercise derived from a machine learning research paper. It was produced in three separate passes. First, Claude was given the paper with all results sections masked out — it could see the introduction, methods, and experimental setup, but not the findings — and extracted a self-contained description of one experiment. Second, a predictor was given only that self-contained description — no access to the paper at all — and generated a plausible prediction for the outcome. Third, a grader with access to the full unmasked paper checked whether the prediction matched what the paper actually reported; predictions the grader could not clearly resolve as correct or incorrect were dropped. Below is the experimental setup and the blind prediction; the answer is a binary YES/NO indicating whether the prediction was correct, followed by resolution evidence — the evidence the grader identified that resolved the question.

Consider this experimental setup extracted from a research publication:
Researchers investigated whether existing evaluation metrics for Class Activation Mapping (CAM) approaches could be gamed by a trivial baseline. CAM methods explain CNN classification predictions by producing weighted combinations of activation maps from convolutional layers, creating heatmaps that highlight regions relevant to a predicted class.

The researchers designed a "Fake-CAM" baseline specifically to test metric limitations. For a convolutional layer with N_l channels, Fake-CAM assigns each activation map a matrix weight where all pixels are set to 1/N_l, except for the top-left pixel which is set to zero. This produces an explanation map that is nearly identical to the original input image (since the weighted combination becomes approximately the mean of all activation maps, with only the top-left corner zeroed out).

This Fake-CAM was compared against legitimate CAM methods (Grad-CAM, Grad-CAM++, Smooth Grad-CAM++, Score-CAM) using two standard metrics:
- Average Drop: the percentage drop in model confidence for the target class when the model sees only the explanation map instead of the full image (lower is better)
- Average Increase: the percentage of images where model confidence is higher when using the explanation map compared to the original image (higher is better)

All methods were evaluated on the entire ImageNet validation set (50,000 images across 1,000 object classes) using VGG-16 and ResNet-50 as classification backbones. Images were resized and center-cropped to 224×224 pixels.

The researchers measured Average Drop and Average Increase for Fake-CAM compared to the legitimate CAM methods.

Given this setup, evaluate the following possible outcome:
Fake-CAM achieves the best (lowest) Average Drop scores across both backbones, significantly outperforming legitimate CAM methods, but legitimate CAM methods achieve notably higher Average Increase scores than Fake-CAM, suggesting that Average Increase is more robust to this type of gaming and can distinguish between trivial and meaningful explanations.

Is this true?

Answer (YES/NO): NO